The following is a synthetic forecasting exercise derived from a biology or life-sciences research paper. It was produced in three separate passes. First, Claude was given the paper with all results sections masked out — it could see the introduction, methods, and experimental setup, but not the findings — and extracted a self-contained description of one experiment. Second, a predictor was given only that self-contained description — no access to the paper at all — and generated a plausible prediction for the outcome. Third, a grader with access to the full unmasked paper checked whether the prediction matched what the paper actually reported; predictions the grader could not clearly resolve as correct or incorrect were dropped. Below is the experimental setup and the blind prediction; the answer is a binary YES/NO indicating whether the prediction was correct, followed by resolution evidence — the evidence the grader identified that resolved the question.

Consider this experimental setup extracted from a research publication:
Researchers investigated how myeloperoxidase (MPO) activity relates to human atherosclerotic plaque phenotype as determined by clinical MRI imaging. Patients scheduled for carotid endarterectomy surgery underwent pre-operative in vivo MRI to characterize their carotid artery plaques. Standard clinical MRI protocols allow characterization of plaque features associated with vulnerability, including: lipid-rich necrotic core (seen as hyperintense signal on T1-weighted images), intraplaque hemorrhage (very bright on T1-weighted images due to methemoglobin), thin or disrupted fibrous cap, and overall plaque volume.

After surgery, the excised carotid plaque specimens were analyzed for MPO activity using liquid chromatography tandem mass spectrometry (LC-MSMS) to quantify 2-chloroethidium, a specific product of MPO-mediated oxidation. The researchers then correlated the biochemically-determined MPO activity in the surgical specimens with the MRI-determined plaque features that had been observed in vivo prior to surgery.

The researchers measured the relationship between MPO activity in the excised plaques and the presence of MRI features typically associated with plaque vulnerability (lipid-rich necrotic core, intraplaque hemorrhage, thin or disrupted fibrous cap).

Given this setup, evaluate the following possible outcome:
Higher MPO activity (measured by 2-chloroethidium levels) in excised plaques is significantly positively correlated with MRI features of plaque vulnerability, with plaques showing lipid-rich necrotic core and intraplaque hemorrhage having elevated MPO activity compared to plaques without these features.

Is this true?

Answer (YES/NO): NO